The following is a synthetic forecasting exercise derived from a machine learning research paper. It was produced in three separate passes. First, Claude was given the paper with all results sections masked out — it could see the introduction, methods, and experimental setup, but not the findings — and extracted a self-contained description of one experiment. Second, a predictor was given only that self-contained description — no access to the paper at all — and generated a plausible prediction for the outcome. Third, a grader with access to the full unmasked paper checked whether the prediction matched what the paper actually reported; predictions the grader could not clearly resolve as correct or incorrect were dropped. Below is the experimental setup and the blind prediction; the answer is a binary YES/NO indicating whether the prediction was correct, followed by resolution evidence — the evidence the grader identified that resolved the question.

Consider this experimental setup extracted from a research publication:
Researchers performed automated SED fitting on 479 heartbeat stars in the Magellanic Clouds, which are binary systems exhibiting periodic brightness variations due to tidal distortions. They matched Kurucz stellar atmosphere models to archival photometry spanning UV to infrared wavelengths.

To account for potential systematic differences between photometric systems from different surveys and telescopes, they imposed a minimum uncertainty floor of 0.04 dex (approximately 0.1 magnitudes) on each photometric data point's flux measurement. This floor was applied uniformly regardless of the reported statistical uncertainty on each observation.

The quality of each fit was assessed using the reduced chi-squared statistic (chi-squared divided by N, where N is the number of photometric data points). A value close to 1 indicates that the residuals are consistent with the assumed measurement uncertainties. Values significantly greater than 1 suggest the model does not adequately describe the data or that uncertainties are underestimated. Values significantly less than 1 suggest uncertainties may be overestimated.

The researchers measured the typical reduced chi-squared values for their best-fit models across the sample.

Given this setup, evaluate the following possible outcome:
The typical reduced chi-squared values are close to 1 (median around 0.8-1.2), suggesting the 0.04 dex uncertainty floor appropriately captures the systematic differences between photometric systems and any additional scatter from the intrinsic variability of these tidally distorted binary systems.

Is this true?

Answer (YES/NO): NO